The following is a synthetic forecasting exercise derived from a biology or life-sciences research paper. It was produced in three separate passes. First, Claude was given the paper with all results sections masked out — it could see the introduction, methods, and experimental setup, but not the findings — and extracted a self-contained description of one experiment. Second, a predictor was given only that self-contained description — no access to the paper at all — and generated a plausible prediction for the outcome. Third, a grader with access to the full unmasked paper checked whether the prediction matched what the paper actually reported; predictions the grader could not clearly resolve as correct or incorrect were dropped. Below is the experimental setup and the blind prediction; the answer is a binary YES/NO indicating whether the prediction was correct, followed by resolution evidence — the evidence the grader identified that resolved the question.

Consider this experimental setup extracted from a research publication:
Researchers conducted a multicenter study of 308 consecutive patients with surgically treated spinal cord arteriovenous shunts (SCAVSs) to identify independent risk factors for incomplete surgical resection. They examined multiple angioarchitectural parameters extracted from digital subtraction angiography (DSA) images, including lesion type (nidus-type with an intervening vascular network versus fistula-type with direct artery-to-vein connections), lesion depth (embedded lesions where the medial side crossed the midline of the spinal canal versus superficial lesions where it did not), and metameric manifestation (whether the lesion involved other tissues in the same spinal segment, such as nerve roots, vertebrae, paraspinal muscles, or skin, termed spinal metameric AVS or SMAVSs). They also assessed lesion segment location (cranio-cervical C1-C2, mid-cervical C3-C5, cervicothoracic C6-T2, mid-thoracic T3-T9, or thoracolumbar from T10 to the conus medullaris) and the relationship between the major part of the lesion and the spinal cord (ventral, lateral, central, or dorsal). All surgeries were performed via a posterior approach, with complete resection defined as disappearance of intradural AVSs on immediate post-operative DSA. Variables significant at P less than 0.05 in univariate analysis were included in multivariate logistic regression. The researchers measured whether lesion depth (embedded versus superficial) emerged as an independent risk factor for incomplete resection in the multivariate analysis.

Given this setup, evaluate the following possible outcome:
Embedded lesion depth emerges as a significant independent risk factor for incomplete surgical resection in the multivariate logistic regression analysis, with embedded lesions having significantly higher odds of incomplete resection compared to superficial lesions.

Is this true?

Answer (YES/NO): YES